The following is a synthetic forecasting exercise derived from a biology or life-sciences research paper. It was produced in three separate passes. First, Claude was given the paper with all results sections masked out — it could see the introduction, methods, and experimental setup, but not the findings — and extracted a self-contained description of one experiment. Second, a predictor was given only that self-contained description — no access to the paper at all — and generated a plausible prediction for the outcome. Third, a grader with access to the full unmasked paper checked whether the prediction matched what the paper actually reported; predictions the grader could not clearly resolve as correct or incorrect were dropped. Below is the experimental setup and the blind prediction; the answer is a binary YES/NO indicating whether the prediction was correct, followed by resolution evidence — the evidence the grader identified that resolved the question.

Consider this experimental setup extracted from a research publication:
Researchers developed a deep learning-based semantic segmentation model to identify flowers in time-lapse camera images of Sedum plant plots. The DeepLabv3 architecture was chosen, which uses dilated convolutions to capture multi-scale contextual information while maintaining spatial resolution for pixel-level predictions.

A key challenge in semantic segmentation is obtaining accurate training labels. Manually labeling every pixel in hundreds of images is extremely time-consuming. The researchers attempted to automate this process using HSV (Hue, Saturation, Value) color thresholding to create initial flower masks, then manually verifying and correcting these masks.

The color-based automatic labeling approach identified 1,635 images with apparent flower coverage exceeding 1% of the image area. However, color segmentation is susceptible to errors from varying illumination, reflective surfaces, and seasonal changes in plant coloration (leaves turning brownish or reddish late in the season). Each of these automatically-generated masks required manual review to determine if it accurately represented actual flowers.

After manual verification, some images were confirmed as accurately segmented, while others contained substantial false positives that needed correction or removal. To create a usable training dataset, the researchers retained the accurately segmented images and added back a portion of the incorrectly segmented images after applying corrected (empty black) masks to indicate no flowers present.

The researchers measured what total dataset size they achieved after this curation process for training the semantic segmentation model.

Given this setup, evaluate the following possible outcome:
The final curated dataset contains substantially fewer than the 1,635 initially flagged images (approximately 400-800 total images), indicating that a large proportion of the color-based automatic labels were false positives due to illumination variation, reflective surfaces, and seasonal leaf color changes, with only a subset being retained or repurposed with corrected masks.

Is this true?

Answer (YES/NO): YES